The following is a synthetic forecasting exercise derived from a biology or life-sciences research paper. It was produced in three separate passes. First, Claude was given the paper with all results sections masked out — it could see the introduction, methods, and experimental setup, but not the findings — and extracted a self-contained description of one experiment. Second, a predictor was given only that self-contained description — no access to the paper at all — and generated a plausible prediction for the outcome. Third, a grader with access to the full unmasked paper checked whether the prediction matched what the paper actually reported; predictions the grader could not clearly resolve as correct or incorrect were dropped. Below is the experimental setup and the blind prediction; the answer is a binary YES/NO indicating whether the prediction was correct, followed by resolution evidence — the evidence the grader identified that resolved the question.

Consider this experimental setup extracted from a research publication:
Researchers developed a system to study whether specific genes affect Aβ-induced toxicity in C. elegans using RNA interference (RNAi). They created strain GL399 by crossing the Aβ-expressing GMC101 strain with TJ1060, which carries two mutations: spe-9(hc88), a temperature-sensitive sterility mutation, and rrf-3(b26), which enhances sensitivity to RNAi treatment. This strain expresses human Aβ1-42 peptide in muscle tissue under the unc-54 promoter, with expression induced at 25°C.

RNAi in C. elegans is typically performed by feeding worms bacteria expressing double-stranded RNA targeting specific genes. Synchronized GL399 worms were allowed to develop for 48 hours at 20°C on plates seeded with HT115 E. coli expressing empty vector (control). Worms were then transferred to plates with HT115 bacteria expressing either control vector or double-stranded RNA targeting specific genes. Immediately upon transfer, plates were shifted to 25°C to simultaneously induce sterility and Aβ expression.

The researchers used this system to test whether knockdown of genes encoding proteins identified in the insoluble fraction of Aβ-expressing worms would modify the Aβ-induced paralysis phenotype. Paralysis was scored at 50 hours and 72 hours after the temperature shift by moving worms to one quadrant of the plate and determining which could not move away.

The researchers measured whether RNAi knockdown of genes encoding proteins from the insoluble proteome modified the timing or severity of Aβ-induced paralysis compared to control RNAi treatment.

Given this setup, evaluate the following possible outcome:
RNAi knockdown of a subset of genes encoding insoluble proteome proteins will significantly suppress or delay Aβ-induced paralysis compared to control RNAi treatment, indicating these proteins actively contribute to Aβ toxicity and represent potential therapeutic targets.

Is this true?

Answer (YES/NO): YES